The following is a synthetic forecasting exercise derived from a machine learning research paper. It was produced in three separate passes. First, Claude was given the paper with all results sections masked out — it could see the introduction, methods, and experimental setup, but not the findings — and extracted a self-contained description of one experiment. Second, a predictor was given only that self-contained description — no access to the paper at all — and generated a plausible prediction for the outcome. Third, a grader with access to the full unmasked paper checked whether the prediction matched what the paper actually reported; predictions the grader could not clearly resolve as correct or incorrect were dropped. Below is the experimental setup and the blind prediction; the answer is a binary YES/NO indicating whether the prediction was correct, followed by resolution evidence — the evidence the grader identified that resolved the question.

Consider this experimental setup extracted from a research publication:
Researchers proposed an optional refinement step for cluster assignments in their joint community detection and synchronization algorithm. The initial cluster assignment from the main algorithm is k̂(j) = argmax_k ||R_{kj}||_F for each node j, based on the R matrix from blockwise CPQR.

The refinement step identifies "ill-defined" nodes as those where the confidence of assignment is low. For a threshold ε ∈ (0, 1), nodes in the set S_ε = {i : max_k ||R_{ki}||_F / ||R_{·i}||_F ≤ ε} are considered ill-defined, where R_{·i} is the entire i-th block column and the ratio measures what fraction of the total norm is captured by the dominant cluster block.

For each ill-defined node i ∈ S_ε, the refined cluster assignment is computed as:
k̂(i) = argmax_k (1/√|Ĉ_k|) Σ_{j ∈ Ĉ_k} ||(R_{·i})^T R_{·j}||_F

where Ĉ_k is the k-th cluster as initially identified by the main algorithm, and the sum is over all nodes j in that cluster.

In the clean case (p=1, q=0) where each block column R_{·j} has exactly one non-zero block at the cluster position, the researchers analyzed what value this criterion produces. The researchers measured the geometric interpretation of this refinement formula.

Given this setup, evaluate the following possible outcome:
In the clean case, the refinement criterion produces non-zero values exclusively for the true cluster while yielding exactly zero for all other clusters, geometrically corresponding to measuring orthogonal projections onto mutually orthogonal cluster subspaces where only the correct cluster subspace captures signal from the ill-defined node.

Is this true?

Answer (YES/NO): NO